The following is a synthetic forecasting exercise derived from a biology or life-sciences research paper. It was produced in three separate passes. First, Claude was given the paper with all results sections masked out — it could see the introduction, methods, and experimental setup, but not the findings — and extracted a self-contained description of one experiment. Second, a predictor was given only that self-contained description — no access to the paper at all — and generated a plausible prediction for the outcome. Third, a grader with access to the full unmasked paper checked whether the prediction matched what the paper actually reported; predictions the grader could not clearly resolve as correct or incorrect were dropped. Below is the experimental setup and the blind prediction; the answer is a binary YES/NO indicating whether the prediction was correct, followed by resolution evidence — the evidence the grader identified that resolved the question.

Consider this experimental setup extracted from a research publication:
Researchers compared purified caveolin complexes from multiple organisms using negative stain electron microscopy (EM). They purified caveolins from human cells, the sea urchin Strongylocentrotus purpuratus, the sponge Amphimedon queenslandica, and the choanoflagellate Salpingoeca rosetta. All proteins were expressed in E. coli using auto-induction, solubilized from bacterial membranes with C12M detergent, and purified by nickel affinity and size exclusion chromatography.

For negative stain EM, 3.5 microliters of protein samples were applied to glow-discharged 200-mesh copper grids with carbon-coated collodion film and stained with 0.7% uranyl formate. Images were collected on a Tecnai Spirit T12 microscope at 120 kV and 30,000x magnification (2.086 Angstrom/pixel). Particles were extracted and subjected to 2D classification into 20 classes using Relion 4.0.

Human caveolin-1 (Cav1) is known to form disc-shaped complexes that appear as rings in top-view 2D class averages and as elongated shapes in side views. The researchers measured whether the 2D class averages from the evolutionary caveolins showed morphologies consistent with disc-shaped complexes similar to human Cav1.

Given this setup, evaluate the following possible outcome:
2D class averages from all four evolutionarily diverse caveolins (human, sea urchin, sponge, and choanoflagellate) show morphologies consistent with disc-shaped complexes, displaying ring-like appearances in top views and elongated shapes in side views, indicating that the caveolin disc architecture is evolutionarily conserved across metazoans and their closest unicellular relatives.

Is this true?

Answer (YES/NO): NO